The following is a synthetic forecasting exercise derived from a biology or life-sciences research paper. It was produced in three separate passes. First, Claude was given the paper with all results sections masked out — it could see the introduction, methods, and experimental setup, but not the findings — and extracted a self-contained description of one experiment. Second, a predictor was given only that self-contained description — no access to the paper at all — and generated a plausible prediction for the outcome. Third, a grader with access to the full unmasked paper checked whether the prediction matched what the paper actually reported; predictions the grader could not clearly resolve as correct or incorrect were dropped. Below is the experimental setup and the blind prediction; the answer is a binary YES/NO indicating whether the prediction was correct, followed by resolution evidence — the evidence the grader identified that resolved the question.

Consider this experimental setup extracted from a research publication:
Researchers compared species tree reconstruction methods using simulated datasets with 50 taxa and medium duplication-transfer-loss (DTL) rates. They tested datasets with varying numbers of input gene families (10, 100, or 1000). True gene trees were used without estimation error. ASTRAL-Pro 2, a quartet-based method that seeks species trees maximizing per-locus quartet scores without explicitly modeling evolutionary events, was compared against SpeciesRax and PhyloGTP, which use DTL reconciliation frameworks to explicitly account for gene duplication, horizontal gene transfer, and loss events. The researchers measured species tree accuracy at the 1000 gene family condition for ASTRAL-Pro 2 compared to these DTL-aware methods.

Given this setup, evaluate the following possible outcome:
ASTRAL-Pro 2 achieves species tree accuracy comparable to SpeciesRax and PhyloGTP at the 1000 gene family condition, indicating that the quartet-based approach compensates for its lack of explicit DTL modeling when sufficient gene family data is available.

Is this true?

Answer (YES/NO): YES